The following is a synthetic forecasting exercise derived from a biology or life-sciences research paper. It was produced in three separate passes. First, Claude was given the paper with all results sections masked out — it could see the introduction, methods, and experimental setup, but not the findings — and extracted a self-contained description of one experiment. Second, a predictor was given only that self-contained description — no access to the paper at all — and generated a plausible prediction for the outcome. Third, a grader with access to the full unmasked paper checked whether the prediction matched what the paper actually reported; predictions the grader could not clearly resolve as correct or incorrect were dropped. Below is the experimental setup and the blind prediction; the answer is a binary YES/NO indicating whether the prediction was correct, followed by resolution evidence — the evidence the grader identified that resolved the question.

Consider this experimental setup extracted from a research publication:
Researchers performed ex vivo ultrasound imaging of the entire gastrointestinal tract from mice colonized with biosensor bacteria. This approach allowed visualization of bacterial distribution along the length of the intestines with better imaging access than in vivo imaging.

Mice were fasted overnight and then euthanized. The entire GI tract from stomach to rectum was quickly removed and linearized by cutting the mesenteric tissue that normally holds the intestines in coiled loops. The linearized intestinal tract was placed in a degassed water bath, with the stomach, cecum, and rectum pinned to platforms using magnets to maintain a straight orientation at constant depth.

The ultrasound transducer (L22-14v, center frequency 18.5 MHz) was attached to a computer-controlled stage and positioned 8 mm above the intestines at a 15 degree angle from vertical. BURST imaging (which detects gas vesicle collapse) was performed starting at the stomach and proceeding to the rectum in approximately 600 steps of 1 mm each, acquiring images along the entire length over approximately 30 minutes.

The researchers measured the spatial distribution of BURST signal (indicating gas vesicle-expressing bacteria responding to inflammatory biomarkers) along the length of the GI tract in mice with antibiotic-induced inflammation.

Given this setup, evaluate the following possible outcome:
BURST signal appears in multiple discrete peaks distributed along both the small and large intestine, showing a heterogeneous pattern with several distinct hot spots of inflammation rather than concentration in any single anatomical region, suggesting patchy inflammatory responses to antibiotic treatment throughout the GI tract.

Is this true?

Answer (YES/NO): NO